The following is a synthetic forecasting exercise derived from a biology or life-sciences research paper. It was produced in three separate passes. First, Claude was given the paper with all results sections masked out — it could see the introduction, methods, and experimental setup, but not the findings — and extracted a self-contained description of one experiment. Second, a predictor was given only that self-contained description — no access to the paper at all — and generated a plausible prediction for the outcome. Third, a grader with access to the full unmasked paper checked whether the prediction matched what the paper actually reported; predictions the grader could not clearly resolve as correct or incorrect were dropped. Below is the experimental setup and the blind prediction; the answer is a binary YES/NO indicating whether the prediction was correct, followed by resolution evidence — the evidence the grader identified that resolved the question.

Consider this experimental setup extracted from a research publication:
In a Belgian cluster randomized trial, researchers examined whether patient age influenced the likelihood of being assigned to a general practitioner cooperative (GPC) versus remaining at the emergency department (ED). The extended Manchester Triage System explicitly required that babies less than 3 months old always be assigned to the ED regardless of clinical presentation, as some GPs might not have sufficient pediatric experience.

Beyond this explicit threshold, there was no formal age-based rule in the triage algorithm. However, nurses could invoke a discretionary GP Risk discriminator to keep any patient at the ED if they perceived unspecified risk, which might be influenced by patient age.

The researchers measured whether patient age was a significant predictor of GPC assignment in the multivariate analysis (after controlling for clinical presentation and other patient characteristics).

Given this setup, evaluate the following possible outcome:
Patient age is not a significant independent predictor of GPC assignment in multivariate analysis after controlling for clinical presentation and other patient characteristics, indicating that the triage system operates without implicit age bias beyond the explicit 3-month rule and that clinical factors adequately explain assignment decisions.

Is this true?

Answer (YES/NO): NO